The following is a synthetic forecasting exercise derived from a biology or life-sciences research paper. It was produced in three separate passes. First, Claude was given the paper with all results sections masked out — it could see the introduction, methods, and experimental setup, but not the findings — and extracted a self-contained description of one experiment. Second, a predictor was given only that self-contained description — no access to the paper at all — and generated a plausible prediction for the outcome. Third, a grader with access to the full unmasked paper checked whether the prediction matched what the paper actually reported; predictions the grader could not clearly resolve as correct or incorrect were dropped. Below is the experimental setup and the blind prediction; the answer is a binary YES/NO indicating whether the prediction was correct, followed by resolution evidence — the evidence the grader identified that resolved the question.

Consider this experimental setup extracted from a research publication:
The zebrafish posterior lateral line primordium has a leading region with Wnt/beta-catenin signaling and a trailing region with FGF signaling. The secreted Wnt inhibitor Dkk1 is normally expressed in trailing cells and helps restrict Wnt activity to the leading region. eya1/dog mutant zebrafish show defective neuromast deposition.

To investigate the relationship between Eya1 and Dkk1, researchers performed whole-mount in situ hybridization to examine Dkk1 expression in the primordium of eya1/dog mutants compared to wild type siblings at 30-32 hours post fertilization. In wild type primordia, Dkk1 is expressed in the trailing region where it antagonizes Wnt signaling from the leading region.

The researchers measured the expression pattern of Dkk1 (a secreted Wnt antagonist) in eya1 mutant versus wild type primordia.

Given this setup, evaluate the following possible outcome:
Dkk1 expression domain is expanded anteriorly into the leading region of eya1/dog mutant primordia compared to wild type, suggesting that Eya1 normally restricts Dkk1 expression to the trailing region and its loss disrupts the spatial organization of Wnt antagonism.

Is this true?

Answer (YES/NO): NO